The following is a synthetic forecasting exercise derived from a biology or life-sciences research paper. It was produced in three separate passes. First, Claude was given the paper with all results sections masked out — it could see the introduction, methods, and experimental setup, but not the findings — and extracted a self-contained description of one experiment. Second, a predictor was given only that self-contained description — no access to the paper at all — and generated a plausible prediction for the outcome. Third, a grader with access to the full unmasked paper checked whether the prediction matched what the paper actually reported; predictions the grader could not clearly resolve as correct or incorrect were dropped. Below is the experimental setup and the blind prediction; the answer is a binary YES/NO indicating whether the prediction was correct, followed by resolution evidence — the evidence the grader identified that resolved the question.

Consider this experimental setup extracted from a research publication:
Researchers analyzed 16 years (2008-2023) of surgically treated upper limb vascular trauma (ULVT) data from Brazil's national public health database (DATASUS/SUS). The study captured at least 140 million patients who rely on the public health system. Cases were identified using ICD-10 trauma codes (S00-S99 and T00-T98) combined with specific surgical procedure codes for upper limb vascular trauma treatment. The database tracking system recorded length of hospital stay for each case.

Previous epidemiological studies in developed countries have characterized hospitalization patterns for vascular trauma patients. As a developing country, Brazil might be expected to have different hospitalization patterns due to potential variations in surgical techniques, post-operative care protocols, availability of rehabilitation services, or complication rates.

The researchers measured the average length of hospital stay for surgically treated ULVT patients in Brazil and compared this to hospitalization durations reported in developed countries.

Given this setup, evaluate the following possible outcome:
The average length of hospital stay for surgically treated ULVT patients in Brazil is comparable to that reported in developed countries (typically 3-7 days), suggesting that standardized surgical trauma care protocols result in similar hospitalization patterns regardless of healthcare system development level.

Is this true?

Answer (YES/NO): YES